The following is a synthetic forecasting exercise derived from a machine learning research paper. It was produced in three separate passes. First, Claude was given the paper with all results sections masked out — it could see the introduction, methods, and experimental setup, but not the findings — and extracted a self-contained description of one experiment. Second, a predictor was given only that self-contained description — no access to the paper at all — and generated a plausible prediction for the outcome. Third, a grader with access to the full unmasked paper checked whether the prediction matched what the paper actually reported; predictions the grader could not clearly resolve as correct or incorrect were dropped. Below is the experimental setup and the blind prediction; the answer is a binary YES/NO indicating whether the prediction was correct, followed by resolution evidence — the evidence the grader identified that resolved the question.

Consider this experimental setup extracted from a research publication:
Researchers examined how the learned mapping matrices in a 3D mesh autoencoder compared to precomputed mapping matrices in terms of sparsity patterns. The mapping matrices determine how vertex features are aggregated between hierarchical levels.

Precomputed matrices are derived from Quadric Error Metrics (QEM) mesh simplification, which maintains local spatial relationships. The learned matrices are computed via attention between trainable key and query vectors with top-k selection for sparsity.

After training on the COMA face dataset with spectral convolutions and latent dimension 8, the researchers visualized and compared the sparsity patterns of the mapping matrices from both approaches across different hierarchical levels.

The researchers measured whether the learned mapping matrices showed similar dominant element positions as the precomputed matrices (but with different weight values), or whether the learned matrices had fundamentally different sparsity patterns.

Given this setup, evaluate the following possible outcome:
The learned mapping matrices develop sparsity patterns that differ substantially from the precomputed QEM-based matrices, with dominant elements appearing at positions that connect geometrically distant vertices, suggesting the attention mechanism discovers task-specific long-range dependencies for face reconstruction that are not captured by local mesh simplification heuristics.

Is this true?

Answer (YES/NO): NO